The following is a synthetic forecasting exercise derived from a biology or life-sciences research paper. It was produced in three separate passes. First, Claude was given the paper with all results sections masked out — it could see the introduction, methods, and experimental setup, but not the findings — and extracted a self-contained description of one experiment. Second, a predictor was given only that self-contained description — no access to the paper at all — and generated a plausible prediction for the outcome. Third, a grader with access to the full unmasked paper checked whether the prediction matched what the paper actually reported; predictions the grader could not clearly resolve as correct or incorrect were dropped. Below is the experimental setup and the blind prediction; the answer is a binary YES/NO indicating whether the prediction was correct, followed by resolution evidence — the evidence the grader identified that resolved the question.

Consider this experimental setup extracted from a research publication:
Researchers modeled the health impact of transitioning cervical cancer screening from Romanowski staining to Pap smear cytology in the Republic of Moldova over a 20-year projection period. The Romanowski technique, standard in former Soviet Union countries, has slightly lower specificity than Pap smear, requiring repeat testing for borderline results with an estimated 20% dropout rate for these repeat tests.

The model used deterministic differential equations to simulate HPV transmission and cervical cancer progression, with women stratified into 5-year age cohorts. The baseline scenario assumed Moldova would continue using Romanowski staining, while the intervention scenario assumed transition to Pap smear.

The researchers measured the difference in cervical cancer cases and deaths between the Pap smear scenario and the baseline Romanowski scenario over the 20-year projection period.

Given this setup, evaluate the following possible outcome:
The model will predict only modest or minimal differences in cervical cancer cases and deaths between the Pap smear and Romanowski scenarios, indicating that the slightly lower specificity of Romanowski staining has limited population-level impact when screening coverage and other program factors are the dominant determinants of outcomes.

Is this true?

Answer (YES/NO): NO